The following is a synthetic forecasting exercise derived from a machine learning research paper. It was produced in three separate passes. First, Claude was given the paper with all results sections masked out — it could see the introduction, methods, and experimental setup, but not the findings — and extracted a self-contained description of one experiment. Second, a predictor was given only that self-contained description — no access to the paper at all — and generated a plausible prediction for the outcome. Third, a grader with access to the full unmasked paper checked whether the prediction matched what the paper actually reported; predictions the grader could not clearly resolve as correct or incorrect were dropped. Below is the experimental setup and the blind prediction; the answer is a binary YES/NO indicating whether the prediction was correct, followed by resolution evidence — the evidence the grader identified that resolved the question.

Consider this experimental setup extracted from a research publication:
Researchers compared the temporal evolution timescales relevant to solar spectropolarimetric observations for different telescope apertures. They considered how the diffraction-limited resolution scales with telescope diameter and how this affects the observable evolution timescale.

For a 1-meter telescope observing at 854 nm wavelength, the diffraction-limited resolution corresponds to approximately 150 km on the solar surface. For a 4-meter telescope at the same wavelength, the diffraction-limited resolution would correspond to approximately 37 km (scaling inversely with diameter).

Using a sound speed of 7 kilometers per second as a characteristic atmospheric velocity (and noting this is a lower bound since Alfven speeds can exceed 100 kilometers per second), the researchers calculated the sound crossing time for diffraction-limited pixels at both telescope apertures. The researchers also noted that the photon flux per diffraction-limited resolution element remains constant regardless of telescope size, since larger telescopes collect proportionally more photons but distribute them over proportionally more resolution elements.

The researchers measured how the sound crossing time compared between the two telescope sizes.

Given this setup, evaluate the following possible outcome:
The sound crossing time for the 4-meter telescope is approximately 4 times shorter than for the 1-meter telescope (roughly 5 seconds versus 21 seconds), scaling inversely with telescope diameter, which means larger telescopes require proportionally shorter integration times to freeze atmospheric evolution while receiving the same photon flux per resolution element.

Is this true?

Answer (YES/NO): NO